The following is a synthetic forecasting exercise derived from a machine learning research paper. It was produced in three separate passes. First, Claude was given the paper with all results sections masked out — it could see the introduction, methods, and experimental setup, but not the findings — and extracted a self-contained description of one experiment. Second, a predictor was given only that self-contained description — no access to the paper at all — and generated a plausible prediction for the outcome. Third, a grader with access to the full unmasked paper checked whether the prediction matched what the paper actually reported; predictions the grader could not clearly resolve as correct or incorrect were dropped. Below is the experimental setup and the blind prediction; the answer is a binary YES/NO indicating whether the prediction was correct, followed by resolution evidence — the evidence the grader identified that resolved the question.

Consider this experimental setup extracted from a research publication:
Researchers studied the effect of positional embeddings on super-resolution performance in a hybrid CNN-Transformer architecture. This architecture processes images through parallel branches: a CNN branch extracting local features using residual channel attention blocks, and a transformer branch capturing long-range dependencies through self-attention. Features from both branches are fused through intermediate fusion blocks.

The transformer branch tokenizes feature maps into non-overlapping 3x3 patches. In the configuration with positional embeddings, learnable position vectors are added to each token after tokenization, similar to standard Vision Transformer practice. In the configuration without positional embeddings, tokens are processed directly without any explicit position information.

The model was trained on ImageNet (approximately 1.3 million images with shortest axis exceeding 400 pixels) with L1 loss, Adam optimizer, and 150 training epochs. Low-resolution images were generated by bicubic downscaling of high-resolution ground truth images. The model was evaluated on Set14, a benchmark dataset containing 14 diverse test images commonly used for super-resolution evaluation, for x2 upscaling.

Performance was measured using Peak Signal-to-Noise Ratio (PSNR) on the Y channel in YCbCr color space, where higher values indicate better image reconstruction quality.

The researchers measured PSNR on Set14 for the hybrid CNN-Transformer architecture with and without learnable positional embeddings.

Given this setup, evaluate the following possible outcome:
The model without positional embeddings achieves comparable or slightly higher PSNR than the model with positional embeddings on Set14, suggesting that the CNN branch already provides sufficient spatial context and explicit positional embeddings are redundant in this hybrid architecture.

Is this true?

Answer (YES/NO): YES